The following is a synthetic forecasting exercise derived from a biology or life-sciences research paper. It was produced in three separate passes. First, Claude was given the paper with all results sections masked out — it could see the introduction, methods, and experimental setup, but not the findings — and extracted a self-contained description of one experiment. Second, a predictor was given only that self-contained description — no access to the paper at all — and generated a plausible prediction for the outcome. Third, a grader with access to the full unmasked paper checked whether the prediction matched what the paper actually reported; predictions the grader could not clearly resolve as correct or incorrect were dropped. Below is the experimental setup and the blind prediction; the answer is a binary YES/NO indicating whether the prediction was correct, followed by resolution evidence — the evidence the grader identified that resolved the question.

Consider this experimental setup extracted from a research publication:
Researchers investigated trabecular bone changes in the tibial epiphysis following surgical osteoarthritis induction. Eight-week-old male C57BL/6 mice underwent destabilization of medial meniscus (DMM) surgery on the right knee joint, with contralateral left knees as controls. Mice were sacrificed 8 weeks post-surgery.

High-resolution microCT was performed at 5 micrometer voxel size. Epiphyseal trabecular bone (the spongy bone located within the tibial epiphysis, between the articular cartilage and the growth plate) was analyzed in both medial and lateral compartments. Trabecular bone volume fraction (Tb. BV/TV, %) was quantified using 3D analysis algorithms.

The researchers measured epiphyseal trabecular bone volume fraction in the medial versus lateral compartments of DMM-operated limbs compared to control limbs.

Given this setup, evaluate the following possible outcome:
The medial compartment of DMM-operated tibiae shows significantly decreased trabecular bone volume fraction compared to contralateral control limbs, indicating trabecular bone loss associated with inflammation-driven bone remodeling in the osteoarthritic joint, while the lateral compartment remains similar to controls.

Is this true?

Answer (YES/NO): NO